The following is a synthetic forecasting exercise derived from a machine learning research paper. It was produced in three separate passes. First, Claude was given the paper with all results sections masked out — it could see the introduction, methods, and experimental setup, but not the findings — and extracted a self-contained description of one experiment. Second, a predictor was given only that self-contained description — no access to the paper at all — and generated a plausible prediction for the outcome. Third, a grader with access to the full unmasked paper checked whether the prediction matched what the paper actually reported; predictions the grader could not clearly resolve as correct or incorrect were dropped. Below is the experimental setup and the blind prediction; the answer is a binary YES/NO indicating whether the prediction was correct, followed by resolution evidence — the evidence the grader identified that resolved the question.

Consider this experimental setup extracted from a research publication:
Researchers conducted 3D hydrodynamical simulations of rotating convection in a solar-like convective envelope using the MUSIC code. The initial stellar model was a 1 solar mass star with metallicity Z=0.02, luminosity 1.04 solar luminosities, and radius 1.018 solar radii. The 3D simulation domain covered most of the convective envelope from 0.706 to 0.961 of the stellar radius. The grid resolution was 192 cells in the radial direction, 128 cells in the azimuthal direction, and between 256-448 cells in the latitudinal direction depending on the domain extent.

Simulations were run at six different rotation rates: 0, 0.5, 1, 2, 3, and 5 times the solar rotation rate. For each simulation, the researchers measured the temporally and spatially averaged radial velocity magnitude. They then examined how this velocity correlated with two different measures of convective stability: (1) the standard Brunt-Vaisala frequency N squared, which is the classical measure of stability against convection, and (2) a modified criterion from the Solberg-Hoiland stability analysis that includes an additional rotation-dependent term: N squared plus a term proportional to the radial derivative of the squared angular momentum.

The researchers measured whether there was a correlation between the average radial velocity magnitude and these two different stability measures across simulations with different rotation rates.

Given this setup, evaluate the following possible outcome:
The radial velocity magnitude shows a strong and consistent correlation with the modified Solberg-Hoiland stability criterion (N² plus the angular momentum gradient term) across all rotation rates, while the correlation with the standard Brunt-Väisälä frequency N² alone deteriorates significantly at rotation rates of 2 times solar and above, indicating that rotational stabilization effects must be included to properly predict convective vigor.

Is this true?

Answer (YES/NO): NO